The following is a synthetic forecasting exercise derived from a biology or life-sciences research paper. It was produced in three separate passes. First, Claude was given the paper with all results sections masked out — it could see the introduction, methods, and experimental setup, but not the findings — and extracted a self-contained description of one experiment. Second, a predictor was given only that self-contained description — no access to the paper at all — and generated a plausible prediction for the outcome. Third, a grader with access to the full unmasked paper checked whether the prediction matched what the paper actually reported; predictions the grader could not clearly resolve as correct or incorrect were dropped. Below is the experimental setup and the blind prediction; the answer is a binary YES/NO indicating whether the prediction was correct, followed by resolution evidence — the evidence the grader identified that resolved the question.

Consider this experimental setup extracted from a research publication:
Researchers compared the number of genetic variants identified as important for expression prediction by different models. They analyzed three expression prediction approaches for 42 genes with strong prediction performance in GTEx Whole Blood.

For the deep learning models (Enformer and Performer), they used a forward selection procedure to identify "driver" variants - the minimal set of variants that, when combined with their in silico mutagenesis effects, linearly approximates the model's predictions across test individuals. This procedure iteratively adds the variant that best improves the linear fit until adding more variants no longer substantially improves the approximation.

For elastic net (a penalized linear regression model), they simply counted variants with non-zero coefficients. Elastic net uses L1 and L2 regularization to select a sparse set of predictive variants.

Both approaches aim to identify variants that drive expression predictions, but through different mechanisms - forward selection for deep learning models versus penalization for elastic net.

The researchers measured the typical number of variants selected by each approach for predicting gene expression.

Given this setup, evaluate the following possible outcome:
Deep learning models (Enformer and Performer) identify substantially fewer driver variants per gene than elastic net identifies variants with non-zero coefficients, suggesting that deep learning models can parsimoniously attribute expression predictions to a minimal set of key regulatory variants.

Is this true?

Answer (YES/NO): YES